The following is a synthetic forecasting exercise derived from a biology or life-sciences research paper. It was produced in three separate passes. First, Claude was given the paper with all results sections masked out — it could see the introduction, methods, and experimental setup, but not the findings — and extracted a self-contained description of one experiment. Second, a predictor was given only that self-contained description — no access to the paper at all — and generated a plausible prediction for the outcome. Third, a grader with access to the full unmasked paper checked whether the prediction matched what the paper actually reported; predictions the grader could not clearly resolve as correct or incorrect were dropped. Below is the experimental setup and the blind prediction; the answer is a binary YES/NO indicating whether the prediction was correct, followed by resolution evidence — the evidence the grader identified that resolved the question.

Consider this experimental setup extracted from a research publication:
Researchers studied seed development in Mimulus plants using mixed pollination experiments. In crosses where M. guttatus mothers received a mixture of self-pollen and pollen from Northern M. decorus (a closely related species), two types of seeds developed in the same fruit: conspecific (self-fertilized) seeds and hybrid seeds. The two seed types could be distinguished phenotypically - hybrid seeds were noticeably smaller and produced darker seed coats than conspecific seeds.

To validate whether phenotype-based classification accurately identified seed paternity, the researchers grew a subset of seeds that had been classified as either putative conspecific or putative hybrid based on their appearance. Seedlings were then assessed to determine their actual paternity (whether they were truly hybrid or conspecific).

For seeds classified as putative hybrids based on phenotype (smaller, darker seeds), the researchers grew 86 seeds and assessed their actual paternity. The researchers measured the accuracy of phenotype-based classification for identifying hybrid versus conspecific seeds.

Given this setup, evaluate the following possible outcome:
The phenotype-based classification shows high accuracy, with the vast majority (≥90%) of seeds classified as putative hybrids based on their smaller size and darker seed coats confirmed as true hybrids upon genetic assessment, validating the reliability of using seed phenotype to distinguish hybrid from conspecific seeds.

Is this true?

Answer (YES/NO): YES